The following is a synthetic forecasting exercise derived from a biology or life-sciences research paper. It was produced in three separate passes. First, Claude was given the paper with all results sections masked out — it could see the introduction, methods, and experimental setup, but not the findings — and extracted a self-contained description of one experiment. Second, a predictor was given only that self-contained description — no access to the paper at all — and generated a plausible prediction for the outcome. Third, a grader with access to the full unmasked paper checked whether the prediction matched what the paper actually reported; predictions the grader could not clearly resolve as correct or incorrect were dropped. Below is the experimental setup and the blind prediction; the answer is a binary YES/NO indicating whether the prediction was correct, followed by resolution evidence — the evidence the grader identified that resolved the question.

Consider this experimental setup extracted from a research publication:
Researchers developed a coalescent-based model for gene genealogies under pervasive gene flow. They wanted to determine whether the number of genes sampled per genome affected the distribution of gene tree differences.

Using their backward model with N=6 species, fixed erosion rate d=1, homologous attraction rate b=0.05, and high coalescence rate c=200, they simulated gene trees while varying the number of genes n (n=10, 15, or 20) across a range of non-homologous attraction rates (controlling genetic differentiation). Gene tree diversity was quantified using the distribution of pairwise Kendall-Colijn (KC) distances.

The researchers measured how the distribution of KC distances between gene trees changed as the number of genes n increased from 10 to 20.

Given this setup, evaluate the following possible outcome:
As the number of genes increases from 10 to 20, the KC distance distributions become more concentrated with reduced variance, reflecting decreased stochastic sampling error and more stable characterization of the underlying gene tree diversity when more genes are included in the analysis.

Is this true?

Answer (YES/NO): NO